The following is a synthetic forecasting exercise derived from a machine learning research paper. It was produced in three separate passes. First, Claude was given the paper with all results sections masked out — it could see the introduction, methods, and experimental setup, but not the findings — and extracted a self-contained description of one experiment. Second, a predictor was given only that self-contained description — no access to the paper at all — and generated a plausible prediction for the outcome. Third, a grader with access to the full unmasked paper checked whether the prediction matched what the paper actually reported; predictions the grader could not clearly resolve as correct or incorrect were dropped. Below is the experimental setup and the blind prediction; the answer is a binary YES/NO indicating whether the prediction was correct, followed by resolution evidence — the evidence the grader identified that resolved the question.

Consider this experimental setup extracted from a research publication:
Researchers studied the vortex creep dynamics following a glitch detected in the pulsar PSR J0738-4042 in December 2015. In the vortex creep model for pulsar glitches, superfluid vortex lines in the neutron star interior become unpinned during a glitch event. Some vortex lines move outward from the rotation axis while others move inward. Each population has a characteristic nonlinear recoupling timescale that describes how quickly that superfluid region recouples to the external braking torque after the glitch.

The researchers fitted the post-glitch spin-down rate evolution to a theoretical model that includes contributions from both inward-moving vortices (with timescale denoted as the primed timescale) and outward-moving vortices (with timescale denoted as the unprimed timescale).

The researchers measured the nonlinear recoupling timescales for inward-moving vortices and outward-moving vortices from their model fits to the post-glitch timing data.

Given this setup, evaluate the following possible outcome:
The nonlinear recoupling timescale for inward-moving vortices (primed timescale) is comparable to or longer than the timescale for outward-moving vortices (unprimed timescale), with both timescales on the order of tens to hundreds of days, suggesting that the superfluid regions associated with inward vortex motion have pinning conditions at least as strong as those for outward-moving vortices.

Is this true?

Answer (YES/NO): NO